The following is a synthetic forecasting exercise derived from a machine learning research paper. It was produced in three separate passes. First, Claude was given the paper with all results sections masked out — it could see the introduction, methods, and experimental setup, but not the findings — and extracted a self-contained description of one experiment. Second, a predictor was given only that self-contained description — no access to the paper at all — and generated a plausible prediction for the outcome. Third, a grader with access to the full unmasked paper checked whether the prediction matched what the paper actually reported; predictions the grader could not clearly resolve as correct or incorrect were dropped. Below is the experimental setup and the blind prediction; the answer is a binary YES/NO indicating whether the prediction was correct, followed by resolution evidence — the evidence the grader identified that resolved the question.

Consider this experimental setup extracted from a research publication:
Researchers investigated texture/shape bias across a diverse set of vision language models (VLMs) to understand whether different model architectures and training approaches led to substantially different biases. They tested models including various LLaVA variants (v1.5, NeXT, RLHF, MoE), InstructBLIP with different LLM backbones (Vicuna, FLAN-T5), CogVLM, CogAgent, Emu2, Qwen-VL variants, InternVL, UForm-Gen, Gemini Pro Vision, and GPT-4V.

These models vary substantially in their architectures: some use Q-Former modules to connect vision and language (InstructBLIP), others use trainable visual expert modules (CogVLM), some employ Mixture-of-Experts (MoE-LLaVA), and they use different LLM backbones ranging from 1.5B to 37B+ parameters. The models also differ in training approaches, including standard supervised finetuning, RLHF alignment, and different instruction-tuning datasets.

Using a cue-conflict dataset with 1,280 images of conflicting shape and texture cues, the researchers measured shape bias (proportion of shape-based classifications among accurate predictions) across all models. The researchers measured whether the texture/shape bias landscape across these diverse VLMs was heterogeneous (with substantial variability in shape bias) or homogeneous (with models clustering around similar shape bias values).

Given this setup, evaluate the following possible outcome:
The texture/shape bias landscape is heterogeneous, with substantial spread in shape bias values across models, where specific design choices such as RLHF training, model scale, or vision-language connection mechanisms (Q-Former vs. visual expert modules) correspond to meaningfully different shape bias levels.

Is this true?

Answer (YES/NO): NO